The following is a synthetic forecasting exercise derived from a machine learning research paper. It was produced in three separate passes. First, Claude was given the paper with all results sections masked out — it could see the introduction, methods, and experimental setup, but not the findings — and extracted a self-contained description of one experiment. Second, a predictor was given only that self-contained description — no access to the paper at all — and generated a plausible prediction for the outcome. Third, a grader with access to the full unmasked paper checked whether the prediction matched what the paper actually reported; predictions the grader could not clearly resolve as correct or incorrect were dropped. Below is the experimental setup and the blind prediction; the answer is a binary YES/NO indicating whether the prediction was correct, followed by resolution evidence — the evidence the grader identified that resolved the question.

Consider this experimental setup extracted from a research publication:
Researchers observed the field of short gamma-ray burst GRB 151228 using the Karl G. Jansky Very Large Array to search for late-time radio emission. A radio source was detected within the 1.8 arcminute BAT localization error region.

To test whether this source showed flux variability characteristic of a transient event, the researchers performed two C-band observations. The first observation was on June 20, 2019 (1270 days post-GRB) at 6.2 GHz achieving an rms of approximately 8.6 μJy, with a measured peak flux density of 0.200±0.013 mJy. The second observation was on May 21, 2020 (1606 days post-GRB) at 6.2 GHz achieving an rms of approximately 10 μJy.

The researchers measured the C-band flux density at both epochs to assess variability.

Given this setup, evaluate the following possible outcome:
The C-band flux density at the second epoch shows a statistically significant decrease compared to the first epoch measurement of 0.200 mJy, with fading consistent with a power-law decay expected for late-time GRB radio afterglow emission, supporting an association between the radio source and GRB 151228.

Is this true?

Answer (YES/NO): NO